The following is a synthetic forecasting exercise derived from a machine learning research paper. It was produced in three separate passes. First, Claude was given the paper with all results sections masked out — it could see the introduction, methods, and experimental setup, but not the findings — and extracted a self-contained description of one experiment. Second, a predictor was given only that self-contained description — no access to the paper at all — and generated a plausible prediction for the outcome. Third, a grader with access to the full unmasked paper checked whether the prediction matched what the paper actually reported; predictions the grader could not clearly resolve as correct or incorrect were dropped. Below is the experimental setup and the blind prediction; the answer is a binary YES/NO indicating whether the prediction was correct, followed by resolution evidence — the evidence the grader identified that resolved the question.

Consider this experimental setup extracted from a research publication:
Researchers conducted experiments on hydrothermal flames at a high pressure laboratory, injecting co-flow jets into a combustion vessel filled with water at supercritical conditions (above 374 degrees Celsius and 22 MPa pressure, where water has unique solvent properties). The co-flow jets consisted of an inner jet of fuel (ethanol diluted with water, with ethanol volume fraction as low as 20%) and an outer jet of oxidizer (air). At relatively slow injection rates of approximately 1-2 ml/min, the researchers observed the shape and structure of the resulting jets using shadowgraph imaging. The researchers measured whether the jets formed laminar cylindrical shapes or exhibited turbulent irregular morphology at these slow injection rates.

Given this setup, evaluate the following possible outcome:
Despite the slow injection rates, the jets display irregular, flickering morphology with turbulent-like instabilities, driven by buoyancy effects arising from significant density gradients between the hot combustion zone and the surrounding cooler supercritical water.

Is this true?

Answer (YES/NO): NO